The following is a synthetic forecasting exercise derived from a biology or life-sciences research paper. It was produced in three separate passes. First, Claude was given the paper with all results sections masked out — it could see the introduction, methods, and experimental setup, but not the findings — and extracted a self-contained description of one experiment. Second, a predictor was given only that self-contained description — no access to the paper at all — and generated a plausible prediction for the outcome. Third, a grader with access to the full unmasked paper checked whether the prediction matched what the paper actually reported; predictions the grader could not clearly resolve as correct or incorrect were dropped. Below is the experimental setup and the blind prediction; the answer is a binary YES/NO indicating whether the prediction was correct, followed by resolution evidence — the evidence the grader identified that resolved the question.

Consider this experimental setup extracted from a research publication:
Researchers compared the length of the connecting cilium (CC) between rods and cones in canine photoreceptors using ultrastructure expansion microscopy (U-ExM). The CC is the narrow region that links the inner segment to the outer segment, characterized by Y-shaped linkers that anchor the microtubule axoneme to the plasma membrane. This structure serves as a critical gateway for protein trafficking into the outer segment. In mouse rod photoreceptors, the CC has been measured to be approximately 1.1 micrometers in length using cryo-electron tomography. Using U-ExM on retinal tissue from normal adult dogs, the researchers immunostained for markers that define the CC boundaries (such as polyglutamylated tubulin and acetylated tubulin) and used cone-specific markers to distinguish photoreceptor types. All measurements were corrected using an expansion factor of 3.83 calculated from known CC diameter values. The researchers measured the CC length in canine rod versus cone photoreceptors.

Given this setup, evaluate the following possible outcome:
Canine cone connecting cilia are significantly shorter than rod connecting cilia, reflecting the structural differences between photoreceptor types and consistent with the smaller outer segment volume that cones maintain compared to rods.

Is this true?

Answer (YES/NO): YES